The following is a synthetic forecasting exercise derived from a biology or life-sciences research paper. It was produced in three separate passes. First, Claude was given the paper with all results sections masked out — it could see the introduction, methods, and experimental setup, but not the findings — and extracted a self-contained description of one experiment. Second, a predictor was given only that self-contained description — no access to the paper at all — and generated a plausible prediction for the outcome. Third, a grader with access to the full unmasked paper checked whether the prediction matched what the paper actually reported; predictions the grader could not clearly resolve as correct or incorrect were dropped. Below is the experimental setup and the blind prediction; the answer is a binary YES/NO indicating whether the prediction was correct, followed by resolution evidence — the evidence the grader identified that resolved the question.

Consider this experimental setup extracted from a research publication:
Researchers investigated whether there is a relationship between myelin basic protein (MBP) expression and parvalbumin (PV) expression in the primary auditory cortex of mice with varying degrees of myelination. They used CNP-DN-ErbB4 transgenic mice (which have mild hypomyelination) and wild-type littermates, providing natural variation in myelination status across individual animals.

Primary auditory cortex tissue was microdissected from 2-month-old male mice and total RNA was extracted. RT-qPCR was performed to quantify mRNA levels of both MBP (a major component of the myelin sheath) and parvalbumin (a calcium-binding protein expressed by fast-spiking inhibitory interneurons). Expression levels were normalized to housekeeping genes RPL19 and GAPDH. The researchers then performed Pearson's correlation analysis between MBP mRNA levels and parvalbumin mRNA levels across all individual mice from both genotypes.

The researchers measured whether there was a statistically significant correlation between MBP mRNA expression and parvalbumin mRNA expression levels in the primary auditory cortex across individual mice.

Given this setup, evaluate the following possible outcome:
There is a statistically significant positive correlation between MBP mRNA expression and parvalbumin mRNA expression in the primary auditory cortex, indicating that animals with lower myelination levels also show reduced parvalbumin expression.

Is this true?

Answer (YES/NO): YES